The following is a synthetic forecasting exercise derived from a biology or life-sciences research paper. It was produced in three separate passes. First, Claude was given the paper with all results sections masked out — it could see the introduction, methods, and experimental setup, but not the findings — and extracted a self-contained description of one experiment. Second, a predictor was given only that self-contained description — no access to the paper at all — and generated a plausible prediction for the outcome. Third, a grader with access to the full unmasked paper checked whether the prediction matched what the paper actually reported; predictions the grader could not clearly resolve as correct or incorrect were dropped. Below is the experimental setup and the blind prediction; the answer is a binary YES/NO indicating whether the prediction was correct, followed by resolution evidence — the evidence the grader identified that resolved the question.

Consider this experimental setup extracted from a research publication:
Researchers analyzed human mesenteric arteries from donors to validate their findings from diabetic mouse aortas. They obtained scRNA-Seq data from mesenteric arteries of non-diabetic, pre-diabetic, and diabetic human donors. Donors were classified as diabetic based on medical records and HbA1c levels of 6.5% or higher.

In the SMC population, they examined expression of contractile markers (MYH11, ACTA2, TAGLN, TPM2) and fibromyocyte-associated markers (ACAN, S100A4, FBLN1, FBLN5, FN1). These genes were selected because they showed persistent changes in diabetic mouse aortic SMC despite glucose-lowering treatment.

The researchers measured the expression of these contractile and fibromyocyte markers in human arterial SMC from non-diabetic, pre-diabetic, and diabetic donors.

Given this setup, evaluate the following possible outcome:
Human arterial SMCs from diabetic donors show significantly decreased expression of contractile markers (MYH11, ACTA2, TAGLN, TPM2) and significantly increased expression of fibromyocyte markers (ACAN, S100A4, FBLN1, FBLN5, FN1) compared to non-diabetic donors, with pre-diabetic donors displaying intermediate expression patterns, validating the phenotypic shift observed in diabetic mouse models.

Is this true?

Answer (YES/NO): NO